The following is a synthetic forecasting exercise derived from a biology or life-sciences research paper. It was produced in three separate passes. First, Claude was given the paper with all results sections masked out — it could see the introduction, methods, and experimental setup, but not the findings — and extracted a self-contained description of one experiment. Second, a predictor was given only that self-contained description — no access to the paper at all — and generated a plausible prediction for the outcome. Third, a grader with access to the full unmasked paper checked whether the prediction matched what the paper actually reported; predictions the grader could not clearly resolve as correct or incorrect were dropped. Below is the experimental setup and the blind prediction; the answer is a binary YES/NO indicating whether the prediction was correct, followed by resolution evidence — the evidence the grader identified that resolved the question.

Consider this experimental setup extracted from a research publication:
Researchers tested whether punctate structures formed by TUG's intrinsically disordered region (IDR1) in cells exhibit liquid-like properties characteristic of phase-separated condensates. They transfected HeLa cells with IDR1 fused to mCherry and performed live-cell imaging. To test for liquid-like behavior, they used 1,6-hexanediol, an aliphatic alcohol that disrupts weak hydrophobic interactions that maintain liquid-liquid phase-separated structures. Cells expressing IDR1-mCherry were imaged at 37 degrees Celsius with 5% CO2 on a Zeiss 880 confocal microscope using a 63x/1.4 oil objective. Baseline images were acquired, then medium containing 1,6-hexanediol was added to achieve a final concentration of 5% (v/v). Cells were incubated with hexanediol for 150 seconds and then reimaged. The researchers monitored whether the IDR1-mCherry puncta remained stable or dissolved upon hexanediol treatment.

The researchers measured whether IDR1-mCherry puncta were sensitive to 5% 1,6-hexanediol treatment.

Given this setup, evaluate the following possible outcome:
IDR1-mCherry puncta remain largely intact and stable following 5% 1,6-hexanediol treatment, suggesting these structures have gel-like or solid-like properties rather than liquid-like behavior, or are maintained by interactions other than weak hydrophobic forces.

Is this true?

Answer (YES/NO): YES